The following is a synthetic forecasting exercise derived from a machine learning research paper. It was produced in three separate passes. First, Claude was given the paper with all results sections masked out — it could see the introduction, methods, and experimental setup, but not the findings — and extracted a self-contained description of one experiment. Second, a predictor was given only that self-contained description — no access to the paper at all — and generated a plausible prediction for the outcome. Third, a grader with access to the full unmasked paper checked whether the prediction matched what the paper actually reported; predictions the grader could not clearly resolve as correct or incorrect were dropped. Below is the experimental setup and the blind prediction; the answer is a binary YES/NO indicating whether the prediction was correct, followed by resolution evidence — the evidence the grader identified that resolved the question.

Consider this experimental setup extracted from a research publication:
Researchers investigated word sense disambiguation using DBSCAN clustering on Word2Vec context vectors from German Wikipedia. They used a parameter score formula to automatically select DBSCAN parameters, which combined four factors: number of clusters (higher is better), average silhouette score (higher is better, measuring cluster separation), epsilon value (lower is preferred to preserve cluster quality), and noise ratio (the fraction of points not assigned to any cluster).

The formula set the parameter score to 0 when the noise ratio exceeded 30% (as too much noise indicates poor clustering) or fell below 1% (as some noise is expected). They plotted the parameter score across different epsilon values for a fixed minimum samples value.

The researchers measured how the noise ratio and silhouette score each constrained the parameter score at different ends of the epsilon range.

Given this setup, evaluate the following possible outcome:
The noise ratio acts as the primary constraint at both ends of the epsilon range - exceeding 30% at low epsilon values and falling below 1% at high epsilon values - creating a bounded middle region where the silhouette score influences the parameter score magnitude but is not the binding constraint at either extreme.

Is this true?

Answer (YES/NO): NO